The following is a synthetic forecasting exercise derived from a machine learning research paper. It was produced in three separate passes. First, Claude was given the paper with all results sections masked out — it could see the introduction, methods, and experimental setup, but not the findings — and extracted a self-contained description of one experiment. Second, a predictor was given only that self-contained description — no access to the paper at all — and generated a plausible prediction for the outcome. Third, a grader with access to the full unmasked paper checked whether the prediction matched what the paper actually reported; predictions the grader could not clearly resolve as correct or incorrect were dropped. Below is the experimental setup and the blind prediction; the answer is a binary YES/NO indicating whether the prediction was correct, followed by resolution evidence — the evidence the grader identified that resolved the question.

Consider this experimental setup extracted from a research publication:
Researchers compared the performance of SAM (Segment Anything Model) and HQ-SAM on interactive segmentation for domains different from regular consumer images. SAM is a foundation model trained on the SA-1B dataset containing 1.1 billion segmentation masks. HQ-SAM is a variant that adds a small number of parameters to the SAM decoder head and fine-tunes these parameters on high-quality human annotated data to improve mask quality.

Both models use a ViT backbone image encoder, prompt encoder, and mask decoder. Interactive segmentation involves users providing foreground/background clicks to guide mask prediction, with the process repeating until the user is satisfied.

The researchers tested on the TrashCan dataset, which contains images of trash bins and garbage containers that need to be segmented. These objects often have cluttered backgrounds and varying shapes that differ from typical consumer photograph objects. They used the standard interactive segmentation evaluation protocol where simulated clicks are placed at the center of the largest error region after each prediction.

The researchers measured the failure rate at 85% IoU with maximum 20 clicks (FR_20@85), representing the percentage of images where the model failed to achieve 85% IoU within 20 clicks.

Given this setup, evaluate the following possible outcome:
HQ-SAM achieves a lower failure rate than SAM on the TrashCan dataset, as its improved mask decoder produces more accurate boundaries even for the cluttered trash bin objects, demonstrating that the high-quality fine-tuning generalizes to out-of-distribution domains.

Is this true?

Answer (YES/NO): NO